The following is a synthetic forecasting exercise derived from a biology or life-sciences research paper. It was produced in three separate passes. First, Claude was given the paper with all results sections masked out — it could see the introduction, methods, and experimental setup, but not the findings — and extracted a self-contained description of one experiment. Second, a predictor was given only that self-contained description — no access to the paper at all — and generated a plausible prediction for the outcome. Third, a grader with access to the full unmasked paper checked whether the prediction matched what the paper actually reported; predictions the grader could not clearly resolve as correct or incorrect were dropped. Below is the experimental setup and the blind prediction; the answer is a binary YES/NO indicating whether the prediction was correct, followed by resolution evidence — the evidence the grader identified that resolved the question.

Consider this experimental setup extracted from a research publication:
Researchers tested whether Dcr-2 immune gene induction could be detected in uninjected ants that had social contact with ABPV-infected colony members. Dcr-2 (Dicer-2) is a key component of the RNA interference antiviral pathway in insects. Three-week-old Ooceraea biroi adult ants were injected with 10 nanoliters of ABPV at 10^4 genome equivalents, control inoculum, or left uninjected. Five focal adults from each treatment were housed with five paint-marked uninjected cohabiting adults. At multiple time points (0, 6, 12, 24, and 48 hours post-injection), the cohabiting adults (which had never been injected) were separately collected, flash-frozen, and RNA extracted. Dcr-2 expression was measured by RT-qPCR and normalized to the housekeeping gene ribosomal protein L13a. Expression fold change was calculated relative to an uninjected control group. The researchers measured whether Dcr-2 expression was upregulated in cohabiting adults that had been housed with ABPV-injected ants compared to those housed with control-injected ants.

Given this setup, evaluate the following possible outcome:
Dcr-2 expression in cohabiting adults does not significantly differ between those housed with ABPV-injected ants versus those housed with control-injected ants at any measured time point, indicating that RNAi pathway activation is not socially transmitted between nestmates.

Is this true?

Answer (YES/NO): YES